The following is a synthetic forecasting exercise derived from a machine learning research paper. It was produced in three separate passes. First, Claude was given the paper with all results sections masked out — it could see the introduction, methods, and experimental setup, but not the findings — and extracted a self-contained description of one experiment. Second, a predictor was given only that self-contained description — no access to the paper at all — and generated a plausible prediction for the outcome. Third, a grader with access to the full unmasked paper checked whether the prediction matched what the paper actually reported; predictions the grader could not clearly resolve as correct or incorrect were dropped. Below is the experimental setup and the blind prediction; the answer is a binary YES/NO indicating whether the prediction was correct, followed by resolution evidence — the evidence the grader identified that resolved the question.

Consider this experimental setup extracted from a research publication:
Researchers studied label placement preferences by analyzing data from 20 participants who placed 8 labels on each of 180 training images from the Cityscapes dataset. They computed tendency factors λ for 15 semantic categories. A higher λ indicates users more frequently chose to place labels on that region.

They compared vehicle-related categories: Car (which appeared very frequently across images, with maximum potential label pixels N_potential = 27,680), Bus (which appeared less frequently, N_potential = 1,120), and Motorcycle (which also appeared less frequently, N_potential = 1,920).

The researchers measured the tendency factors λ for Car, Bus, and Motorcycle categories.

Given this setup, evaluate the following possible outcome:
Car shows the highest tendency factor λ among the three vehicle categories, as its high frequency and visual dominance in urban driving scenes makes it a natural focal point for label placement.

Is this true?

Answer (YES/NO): NO